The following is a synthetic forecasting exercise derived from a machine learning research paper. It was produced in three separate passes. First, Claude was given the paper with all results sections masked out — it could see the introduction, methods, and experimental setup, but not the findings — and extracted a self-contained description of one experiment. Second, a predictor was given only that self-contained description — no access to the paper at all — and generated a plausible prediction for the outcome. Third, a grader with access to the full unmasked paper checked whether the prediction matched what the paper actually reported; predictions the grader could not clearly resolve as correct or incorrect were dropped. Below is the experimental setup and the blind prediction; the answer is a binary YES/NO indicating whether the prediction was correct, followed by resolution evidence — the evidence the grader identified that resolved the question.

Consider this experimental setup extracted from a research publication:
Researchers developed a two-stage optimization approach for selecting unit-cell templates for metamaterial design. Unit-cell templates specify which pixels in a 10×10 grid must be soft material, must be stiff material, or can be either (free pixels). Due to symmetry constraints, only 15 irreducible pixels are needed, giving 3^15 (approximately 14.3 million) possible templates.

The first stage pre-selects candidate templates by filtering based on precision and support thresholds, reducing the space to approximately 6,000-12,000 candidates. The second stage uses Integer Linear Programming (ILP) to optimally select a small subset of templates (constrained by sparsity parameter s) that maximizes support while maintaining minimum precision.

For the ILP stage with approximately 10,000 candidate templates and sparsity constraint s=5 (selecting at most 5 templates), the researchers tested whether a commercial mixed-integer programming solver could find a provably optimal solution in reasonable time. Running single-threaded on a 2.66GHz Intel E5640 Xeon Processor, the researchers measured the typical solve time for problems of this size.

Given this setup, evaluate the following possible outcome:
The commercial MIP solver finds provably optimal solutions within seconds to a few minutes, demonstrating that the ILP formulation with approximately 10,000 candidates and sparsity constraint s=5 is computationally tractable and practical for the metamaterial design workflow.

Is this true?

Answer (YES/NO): NO